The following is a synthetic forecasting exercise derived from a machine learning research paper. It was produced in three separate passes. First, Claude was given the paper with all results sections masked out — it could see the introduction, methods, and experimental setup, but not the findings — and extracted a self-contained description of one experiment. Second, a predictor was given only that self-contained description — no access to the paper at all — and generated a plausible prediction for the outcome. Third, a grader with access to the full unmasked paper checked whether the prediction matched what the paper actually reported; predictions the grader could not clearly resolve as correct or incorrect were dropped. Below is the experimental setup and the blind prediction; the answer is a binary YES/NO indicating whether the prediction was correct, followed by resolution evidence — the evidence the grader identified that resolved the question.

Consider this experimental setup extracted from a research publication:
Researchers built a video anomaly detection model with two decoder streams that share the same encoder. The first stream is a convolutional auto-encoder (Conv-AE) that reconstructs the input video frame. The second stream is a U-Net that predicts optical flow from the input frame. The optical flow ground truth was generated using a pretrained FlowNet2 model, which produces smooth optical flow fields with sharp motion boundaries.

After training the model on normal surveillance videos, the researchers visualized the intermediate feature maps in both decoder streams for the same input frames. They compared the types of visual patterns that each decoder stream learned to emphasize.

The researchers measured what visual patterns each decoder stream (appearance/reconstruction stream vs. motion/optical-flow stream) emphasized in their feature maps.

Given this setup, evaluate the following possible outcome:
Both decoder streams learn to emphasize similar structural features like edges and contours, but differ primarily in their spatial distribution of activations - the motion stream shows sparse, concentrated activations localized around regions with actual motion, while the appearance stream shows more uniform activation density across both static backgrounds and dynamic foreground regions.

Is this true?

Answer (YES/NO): NO